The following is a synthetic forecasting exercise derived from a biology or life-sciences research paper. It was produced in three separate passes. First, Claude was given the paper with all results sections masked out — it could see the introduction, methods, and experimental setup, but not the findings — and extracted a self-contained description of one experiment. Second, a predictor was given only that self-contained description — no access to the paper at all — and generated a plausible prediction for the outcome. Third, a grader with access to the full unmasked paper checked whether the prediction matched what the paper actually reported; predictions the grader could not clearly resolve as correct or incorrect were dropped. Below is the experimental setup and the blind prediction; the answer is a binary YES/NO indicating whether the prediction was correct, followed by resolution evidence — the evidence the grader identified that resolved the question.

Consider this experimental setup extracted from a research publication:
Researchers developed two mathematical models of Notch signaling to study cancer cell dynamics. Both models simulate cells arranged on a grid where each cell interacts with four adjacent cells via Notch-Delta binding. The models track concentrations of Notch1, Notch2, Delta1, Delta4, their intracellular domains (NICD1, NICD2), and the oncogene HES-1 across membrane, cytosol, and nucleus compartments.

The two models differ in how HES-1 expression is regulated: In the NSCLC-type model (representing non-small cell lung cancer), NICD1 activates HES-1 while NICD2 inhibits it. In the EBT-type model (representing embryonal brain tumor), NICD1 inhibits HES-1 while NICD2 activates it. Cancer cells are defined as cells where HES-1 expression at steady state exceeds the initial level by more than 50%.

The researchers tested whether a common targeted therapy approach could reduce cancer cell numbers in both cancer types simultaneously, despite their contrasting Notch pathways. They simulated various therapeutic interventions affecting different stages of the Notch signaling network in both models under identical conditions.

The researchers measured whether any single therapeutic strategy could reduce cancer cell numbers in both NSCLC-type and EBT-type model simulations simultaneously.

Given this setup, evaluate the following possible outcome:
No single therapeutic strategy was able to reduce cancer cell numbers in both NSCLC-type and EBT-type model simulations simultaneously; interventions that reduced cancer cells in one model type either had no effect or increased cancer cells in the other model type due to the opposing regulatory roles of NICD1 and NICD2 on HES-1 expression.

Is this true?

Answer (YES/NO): NO